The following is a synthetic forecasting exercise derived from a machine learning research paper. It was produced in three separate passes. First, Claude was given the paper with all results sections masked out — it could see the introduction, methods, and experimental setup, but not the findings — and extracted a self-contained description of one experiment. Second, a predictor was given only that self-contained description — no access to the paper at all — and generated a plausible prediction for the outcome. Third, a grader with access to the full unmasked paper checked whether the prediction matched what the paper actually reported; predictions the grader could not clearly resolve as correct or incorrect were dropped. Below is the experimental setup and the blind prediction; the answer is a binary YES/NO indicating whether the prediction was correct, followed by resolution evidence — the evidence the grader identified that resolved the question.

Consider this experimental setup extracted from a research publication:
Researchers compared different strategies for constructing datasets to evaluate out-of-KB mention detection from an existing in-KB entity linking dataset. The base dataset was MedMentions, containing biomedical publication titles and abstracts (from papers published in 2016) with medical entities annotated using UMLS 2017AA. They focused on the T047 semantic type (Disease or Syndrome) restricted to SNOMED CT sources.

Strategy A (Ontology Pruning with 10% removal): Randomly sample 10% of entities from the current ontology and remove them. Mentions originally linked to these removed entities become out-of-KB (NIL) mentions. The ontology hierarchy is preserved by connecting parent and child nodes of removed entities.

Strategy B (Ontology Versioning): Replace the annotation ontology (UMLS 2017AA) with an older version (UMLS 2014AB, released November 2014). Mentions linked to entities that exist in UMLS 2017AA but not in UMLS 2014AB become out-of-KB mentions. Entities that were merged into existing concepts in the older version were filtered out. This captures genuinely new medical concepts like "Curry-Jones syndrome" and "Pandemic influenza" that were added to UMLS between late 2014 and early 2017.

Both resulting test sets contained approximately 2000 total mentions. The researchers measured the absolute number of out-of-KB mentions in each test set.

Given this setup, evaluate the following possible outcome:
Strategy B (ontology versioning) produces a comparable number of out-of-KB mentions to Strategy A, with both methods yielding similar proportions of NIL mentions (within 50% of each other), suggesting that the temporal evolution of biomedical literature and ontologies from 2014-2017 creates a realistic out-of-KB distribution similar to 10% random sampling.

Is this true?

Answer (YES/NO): NO